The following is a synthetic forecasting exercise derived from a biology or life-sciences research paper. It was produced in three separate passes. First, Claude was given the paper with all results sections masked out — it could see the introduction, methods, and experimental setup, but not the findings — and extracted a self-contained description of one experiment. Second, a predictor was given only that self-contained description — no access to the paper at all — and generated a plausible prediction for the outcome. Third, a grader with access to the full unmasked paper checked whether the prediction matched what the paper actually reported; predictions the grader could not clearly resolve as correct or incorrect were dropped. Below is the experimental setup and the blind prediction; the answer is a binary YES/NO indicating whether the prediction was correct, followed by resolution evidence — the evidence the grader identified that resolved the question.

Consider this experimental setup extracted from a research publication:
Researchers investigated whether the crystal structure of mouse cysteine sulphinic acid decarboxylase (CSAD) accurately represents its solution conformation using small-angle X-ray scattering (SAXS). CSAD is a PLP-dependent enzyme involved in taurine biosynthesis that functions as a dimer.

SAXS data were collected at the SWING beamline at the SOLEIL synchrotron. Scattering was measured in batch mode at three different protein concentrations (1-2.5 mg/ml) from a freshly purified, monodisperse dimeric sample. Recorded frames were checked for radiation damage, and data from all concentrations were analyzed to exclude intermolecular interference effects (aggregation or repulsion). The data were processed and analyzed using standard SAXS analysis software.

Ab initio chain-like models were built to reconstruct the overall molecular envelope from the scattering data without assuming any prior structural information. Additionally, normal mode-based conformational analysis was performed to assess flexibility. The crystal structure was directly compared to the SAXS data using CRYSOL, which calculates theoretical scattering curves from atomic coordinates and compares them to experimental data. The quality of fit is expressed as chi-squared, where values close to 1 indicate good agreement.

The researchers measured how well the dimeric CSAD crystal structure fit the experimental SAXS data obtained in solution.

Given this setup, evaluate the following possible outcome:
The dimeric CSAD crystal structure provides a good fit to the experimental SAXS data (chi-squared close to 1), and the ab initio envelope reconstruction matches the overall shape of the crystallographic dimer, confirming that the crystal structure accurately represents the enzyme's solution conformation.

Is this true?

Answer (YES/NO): NO